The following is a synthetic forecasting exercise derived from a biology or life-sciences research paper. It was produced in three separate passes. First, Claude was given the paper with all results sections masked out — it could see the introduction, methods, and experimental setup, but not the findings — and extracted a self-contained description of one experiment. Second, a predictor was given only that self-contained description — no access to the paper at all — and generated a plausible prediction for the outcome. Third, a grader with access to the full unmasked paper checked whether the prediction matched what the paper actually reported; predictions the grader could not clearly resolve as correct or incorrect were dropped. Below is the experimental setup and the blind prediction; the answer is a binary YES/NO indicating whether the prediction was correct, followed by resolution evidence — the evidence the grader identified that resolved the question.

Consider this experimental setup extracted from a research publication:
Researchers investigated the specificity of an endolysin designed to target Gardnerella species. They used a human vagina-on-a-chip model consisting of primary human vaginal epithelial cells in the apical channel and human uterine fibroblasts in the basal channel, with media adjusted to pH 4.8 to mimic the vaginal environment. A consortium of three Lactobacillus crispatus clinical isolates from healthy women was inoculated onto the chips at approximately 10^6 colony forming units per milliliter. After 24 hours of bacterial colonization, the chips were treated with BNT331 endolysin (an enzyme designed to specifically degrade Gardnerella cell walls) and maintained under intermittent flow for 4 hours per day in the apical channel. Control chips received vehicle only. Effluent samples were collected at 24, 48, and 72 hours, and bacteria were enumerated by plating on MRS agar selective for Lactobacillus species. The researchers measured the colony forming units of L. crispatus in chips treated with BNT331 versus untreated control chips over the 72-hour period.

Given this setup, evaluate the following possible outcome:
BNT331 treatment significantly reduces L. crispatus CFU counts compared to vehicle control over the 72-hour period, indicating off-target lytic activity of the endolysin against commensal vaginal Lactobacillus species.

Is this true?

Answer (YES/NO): NO